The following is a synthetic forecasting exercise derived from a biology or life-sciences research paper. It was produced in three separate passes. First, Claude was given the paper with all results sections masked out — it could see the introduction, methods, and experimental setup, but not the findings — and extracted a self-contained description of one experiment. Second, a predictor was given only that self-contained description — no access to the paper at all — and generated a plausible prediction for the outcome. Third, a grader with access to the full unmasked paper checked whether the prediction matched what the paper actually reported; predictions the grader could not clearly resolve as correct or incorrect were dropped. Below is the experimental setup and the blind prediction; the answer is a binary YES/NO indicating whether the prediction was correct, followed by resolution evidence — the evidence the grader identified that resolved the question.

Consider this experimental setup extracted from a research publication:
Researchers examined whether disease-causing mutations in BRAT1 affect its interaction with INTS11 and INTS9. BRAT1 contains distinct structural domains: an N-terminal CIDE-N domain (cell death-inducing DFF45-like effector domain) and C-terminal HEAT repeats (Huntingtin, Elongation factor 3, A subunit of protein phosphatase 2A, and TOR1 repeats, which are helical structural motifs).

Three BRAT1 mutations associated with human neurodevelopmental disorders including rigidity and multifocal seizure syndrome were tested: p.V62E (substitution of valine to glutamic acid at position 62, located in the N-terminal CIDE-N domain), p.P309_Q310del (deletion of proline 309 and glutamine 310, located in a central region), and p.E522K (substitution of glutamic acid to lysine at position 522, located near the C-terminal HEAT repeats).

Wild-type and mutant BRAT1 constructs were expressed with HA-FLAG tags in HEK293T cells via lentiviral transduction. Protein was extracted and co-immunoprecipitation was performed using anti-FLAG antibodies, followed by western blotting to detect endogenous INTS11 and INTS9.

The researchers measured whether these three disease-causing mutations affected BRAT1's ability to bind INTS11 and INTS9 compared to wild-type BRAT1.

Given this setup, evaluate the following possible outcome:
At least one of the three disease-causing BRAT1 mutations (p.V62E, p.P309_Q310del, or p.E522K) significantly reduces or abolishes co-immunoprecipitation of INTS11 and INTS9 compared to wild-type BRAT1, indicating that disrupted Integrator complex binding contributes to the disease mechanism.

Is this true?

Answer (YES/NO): YES